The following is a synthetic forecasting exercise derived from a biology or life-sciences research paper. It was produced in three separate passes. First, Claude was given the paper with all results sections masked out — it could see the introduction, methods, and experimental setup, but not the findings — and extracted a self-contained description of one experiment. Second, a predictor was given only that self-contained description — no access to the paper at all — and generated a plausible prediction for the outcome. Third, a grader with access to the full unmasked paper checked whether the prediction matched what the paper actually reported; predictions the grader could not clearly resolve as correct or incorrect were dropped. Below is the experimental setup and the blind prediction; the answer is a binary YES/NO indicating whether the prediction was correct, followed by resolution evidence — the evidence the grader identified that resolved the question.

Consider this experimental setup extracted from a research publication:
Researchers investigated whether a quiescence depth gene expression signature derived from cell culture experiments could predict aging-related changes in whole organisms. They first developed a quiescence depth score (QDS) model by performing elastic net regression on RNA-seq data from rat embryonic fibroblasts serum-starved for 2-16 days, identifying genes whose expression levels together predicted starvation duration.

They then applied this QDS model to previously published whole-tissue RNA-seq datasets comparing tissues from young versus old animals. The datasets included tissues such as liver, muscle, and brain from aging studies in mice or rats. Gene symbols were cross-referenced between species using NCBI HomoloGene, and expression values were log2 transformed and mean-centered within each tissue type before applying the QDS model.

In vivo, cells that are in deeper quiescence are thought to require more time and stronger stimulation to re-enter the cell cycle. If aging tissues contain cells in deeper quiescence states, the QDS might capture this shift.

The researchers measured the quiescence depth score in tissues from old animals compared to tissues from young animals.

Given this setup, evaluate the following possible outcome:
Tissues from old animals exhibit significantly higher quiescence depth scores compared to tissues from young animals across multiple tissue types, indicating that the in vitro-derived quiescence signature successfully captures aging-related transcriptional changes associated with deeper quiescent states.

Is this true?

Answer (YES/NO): YES